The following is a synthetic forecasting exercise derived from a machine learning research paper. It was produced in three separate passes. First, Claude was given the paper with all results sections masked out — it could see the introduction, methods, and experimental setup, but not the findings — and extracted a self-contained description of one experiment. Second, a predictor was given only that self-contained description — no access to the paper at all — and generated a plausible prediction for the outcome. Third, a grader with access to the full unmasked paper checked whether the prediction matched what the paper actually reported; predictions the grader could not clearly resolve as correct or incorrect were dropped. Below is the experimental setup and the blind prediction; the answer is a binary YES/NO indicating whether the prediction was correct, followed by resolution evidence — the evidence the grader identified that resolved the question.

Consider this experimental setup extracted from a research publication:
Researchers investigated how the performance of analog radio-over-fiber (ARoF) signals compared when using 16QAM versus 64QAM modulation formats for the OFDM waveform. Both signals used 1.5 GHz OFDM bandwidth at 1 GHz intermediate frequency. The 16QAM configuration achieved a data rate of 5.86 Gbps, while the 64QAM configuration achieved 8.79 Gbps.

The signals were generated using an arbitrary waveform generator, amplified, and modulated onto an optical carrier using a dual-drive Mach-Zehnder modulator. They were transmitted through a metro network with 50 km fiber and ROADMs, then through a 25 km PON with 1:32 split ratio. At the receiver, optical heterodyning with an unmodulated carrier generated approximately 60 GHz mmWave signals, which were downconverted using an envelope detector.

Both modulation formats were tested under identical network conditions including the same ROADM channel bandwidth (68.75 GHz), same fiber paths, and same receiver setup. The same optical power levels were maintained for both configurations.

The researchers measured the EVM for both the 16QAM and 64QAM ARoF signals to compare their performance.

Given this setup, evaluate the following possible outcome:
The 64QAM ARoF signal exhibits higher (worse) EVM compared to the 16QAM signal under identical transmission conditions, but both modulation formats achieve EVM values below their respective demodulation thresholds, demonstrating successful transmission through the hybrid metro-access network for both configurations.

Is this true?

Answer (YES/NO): NO